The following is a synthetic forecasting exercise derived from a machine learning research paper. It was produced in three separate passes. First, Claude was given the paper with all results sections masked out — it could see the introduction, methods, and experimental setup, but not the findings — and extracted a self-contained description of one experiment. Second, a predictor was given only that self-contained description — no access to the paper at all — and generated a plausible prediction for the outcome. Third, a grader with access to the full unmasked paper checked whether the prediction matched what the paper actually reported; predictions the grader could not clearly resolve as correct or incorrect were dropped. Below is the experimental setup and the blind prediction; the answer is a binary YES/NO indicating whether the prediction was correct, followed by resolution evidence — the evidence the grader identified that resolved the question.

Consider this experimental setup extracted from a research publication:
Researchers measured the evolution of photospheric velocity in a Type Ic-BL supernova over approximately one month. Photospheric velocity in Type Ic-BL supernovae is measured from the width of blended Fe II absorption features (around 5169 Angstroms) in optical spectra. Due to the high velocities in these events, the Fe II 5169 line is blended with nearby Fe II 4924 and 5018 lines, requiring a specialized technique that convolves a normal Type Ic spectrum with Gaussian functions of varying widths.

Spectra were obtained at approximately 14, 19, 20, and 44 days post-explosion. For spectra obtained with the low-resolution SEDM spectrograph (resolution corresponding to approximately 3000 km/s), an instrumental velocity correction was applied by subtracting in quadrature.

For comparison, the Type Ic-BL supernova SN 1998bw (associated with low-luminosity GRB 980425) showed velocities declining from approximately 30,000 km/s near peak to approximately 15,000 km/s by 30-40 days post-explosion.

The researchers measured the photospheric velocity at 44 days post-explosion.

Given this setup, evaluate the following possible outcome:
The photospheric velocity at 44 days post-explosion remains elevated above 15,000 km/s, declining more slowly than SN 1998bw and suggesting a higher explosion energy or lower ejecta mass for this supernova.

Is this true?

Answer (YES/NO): NO